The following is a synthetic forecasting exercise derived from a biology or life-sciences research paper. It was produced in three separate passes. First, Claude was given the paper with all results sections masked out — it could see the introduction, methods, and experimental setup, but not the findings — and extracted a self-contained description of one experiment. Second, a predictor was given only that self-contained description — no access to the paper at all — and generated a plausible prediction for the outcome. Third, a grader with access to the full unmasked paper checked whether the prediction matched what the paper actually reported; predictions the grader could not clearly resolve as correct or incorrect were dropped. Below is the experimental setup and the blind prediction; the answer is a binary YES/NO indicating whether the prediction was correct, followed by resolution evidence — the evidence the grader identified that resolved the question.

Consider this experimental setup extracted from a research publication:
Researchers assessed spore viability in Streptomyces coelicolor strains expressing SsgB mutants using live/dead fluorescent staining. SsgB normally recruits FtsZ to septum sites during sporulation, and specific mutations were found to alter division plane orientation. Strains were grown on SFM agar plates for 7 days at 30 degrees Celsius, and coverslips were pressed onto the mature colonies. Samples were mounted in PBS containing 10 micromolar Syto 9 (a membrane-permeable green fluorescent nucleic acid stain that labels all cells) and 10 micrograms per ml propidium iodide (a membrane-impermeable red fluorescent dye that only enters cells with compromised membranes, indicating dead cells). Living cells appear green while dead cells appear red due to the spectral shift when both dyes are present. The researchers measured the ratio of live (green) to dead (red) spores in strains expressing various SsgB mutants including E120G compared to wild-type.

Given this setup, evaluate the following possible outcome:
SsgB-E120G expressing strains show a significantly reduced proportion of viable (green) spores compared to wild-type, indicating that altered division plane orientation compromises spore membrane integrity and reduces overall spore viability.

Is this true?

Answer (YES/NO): YES